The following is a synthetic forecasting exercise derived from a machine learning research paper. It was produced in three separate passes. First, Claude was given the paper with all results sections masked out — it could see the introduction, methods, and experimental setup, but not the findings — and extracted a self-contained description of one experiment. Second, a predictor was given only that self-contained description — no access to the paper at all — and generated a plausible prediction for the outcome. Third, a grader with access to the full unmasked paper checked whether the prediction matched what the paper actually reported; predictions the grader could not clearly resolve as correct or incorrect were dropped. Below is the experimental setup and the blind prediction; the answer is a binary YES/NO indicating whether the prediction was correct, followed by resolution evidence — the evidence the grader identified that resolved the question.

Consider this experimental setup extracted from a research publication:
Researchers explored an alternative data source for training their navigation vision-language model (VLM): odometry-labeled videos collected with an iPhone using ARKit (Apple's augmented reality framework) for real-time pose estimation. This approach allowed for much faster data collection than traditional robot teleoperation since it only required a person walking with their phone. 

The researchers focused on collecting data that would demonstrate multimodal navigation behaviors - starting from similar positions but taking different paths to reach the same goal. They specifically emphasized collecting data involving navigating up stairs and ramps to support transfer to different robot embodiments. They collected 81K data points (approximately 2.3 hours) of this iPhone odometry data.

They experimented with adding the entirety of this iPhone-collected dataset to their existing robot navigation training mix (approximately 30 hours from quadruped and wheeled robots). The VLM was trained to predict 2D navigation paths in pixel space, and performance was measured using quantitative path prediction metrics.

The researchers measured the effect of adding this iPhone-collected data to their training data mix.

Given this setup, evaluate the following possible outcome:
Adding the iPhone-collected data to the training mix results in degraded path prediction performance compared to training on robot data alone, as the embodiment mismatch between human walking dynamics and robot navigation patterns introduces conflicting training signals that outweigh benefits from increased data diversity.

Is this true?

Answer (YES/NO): YES